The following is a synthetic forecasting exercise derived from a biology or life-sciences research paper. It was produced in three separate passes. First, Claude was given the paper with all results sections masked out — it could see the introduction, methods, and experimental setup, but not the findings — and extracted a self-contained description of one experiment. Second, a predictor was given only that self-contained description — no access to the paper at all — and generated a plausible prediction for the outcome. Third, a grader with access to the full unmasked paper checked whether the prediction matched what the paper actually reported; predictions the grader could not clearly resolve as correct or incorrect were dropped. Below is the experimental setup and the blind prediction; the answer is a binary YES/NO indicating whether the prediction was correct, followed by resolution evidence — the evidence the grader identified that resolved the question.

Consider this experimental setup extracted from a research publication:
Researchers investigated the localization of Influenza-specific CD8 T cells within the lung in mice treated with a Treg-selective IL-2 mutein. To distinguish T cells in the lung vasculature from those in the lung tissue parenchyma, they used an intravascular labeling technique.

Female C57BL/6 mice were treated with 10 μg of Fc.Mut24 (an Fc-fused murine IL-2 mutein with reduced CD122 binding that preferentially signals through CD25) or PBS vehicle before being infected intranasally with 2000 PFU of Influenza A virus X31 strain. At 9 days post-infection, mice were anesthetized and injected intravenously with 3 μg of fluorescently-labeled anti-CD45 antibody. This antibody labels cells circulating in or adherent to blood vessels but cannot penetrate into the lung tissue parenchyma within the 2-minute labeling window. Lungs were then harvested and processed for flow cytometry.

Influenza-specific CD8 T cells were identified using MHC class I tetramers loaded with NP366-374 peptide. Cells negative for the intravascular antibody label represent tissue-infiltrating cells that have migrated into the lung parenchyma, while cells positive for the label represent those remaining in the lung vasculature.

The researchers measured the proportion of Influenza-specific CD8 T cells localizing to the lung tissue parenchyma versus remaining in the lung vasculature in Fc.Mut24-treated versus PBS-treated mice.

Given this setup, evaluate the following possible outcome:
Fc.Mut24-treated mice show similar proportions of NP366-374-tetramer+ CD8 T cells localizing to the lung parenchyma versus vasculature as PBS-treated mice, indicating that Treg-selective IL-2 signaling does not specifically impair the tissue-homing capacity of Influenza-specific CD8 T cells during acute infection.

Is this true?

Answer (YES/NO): NO